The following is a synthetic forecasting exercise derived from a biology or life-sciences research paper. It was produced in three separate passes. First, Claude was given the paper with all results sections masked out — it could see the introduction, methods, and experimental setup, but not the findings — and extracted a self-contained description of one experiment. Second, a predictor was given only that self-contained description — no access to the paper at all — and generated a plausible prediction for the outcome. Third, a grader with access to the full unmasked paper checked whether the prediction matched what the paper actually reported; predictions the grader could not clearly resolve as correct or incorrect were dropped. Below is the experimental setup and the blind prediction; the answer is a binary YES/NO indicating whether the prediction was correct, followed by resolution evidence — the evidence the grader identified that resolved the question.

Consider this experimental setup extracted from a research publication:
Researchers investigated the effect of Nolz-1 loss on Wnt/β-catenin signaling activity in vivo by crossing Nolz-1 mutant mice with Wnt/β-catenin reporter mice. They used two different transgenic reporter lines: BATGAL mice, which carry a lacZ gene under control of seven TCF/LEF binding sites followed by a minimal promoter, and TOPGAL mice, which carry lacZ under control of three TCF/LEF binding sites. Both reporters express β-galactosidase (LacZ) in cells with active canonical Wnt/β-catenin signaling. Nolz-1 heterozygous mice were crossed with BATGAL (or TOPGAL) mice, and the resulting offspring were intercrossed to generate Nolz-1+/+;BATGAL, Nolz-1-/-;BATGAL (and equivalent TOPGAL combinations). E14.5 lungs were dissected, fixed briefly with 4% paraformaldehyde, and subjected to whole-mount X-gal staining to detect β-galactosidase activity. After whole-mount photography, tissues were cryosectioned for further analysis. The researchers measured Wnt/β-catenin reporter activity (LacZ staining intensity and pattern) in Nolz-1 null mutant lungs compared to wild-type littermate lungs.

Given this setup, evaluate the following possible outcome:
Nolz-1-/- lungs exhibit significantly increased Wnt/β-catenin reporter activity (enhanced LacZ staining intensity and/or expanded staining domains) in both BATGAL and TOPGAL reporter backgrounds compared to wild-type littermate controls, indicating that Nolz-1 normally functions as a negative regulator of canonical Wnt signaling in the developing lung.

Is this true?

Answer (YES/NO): NO